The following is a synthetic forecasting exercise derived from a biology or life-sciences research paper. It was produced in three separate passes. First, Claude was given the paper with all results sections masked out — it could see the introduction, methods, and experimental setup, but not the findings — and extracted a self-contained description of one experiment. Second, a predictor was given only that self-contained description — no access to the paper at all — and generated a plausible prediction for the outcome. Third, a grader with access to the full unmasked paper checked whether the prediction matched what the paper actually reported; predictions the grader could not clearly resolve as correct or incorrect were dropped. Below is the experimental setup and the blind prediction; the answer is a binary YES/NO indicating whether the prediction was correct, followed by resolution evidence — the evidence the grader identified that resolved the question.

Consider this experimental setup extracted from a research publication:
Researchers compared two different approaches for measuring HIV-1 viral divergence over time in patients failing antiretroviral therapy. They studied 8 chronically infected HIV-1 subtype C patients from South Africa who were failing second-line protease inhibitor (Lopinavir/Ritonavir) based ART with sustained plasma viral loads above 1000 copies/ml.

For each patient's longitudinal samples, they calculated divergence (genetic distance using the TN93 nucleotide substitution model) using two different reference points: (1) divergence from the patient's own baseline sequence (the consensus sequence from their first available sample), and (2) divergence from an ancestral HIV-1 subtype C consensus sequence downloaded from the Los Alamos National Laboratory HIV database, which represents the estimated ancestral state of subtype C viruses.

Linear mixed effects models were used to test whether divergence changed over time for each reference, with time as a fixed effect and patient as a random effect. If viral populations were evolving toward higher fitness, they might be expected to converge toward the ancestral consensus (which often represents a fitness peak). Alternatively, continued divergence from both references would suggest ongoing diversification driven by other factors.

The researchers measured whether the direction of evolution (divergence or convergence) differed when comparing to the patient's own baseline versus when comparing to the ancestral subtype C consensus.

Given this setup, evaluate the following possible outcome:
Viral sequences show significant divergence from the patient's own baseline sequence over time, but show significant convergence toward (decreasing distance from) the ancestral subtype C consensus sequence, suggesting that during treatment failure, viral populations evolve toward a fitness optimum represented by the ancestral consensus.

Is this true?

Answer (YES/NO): NO